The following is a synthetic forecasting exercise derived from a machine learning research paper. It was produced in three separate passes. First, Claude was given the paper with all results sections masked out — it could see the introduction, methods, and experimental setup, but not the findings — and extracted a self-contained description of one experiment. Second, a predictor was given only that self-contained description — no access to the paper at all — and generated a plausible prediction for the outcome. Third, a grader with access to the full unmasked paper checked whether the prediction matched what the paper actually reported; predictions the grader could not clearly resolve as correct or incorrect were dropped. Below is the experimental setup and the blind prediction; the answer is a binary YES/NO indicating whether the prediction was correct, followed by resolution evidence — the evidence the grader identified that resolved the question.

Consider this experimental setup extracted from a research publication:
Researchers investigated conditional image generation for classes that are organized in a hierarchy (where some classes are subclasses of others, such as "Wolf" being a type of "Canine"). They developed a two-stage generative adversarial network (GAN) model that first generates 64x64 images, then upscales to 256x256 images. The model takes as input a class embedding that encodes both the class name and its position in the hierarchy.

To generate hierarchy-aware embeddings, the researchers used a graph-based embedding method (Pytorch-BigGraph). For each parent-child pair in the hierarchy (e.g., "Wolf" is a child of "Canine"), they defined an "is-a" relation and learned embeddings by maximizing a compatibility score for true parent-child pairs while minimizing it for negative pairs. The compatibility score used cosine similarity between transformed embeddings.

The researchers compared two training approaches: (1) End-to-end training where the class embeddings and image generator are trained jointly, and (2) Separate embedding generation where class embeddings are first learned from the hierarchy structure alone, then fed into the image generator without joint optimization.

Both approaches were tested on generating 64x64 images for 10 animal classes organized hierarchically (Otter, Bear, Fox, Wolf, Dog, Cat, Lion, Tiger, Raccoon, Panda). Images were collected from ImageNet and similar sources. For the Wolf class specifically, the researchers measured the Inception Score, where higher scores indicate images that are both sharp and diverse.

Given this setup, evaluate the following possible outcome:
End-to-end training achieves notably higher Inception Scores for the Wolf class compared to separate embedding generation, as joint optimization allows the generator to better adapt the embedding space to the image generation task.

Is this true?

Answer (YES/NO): NO